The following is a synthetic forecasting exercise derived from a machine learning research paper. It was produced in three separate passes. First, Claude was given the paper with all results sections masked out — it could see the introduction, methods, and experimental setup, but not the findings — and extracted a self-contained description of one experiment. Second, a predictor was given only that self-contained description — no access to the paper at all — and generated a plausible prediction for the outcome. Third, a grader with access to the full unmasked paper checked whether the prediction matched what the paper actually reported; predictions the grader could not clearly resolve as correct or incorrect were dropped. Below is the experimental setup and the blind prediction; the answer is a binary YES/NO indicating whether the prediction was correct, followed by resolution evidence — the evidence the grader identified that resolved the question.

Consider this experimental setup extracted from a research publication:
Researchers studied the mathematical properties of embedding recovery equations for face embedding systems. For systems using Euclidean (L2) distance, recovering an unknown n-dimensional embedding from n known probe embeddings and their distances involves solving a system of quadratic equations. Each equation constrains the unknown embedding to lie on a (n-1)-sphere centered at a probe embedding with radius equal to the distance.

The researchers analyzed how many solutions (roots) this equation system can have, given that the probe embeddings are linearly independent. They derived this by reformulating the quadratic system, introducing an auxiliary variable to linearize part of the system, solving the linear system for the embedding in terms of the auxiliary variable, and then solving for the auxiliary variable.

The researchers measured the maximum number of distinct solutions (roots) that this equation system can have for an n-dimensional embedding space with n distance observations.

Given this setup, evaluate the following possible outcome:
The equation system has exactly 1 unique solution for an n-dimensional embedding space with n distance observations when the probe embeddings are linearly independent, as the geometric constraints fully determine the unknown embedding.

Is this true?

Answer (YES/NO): NO